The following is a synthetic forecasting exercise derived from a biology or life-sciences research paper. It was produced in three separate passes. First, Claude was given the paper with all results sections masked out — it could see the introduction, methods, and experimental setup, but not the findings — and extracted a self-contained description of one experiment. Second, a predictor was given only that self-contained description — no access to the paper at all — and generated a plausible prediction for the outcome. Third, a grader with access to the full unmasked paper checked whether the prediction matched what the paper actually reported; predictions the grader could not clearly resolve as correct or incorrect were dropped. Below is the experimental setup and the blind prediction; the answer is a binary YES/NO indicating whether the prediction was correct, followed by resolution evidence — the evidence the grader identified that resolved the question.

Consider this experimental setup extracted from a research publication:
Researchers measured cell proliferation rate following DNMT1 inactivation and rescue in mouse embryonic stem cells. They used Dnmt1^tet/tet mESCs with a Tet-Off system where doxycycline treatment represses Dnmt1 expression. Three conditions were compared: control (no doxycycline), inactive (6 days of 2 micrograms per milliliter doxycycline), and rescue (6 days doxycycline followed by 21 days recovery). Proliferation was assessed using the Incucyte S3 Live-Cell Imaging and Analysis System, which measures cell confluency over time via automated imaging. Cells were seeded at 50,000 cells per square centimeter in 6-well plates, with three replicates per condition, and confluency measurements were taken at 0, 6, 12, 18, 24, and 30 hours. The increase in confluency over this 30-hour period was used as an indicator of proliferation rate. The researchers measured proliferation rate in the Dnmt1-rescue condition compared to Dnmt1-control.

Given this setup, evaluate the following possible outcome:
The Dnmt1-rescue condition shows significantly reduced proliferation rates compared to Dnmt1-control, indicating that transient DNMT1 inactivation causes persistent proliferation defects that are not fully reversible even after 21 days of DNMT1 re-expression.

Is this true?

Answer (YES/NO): YES